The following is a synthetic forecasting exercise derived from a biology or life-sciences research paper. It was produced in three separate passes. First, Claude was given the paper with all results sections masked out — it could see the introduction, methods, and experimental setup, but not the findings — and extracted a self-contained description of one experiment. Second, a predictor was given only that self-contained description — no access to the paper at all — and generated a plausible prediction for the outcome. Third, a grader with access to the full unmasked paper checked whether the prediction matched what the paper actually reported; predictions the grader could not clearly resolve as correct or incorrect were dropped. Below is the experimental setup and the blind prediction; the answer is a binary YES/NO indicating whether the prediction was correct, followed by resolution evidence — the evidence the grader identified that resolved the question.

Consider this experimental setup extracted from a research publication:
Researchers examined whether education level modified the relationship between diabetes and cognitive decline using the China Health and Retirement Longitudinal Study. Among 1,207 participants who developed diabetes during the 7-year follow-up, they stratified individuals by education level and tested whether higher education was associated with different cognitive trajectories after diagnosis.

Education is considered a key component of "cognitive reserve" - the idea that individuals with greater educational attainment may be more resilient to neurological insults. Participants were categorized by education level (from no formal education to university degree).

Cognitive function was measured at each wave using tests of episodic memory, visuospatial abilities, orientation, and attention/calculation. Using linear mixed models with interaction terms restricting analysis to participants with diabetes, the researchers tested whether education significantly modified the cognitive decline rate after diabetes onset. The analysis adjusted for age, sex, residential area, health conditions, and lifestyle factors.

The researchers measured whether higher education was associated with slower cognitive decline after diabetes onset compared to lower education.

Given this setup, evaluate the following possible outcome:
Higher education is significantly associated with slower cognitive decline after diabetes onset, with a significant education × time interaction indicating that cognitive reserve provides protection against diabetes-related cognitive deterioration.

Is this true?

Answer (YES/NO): NO